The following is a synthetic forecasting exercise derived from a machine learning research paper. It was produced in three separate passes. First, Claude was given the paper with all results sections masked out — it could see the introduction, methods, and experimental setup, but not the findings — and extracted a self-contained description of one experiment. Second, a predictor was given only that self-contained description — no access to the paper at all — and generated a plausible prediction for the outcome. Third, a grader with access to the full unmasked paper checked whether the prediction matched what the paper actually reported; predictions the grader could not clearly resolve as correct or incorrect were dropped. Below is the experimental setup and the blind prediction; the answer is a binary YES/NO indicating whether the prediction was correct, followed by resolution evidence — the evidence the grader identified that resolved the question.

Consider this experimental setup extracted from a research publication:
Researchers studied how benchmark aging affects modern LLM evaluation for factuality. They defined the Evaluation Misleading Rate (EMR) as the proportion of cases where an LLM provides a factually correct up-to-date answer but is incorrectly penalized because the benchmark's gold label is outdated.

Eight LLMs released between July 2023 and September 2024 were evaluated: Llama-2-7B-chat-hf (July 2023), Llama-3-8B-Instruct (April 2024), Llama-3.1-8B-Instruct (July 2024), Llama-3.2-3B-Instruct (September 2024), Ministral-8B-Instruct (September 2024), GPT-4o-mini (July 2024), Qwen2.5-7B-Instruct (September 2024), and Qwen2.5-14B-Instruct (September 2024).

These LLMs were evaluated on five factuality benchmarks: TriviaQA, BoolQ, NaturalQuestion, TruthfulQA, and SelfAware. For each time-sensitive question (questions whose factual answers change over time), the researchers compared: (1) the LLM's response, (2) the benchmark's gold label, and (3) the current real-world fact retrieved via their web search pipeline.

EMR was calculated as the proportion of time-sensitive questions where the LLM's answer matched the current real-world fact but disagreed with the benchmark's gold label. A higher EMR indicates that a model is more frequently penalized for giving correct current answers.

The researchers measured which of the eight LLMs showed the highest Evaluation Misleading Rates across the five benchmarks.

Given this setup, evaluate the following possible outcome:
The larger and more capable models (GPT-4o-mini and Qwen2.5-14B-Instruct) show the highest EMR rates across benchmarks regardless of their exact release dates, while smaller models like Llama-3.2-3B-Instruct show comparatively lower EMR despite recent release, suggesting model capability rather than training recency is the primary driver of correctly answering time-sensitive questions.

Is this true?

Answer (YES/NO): YES